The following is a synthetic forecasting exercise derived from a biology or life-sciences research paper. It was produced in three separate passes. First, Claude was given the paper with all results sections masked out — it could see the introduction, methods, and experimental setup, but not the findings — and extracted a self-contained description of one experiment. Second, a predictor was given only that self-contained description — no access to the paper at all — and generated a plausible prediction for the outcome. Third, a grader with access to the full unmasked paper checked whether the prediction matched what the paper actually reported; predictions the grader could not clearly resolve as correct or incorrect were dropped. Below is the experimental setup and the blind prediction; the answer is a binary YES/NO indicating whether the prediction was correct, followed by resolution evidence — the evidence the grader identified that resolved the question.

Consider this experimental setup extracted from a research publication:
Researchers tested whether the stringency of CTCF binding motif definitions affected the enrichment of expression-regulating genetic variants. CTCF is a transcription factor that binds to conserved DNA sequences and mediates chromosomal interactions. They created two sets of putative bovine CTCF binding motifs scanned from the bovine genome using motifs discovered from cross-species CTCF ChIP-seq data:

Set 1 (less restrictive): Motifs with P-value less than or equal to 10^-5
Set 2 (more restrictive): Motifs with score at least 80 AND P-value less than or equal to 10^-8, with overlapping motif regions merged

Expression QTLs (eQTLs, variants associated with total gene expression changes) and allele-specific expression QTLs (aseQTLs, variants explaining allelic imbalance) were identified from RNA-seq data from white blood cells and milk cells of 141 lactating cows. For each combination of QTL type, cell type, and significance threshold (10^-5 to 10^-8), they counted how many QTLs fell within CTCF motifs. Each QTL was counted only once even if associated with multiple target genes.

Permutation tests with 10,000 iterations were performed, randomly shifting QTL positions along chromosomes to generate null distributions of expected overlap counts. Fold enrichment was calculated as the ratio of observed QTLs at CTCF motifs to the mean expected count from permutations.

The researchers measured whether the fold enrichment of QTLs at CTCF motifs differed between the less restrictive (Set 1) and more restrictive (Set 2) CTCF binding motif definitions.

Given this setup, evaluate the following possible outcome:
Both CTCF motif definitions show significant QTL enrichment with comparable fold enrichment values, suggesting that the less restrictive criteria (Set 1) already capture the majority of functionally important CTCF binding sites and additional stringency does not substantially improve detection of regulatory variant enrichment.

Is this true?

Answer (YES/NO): NO